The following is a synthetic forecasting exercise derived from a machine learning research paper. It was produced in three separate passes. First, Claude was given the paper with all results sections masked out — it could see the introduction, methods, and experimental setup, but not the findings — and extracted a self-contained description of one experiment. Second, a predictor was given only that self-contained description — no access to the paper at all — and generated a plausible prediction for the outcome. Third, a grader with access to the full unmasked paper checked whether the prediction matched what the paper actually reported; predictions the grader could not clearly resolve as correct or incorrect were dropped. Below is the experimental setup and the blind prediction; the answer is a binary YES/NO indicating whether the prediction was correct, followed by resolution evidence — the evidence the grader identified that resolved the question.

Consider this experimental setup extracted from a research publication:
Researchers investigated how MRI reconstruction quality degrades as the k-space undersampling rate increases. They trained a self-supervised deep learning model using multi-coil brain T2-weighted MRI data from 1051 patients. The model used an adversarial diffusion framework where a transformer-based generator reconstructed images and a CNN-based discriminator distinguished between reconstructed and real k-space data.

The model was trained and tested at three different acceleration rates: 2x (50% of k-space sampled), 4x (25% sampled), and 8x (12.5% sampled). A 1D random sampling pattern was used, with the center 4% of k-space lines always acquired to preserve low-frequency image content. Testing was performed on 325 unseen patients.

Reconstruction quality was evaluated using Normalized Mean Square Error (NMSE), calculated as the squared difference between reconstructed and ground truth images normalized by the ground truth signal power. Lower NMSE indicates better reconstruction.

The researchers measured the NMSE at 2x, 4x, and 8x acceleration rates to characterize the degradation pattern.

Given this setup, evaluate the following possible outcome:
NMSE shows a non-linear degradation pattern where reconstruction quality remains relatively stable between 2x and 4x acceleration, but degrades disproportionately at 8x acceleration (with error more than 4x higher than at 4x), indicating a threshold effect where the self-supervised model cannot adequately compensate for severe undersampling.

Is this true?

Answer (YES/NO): NO